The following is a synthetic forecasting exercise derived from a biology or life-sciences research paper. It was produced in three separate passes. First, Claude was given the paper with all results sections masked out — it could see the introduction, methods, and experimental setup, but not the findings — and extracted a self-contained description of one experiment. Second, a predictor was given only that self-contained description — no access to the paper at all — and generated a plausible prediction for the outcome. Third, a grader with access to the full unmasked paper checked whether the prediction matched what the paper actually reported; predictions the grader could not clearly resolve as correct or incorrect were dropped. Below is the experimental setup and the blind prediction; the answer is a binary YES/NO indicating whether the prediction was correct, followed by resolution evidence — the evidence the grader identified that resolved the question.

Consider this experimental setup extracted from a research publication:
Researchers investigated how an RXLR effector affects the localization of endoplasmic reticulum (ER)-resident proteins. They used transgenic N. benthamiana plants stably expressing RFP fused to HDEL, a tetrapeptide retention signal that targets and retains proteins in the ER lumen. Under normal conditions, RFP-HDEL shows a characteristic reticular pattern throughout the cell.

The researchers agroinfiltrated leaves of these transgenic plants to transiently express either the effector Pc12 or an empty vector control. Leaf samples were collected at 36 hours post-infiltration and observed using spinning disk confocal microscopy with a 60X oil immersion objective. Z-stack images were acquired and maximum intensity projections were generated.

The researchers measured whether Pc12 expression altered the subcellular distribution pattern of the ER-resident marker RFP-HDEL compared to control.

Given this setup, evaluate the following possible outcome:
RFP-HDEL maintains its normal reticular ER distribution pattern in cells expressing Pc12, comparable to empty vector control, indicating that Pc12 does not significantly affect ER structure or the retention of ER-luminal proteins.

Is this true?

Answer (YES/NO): NO